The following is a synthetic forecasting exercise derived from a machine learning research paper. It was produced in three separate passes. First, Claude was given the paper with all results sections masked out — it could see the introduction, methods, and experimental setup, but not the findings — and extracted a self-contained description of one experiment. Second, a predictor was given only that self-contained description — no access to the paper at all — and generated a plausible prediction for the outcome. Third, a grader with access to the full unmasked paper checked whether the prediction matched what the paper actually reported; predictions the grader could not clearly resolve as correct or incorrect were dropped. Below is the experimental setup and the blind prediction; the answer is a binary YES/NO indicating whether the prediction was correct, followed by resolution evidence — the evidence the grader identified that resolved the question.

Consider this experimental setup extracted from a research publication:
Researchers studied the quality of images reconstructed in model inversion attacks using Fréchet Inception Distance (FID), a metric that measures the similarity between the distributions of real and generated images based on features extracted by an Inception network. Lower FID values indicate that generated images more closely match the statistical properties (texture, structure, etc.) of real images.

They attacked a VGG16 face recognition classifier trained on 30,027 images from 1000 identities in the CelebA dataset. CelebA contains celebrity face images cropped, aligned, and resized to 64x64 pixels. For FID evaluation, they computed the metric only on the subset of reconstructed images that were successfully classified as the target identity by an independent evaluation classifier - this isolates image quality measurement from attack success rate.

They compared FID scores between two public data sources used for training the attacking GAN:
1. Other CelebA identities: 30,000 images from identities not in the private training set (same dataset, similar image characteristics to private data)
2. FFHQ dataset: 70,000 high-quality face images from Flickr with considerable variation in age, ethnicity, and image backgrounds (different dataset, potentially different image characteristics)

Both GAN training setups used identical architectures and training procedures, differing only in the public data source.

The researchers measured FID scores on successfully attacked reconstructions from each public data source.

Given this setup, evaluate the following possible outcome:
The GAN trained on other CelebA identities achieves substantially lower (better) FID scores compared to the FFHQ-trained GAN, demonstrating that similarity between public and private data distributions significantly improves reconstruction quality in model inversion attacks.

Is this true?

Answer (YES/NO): YES